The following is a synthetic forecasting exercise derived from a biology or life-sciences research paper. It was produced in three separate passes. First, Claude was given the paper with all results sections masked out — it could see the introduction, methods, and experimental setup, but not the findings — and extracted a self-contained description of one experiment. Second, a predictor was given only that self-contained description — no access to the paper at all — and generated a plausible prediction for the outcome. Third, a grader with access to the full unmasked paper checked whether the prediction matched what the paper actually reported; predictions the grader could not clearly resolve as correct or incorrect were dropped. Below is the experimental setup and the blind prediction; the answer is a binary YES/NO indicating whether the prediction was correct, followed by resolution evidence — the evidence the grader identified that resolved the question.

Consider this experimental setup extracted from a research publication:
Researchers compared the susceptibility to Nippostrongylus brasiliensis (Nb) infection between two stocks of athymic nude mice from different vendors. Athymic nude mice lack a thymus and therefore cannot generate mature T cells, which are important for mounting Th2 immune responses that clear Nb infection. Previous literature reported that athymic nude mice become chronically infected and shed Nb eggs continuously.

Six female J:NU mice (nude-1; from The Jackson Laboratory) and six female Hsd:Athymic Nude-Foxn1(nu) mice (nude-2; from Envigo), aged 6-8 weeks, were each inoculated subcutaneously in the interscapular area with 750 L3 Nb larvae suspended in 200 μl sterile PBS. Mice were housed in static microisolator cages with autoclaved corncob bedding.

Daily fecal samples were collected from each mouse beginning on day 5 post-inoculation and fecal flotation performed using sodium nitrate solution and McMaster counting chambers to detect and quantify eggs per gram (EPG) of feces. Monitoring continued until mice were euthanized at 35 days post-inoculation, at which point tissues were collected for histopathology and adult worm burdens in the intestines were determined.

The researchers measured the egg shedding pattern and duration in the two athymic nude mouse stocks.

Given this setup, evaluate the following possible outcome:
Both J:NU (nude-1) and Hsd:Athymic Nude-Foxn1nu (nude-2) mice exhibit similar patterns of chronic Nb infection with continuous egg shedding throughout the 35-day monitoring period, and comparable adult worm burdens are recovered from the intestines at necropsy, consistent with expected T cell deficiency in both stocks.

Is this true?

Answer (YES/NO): NO